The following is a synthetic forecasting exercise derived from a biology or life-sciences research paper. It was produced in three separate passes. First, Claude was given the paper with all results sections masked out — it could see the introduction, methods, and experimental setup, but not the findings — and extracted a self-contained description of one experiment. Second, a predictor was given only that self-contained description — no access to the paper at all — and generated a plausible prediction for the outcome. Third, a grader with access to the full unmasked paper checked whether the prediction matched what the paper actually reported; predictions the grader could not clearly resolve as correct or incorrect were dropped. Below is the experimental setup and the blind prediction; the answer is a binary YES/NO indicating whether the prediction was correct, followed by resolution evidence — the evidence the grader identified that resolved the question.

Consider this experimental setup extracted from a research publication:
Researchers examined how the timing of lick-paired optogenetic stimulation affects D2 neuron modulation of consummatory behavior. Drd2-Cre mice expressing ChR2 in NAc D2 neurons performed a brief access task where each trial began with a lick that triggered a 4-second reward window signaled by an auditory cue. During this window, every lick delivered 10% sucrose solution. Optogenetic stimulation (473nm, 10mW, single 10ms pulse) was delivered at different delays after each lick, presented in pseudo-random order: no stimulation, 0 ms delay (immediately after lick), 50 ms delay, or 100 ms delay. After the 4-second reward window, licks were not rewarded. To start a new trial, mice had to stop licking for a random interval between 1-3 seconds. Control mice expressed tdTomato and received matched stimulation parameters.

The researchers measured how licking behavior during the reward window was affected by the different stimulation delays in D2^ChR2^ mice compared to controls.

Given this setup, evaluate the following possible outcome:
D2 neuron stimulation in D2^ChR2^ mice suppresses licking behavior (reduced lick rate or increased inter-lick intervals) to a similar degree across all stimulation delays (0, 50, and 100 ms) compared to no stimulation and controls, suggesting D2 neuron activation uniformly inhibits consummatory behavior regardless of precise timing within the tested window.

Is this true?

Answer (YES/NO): NO